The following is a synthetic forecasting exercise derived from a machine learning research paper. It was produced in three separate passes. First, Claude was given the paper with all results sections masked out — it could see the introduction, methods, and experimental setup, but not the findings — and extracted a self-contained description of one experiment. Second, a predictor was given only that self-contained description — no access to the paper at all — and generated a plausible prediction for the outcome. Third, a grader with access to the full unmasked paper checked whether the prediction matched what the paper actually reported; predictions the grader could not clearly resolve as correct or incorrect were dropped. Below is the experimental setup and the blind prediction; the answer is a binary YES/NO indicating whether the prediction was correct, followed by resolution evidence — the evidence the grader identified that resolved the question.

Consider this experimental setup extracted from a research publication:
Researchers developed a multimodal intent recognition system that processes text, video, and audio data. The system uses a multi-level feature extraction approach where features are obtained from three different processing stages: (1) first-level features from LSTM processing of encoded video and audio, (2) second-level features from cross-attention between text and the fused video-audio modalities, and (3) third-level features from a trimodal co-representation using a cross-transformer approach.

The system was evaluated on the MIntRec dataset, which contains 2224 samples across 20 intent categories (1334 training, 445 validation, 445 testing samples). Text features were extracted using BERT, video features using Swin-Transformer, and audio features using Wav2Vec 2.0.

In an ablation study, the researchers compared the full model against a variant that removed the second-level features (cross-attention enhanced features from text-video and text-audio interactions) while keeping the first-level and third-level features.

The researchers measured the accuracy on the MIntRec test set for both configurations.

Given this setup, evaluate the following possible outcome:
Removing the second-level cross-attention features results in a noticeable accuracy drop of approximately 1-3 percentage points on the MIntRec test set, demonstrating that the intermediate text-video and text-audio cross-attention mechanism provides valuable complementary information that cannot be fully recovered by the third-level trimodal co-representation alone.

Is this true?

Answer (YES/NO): YES